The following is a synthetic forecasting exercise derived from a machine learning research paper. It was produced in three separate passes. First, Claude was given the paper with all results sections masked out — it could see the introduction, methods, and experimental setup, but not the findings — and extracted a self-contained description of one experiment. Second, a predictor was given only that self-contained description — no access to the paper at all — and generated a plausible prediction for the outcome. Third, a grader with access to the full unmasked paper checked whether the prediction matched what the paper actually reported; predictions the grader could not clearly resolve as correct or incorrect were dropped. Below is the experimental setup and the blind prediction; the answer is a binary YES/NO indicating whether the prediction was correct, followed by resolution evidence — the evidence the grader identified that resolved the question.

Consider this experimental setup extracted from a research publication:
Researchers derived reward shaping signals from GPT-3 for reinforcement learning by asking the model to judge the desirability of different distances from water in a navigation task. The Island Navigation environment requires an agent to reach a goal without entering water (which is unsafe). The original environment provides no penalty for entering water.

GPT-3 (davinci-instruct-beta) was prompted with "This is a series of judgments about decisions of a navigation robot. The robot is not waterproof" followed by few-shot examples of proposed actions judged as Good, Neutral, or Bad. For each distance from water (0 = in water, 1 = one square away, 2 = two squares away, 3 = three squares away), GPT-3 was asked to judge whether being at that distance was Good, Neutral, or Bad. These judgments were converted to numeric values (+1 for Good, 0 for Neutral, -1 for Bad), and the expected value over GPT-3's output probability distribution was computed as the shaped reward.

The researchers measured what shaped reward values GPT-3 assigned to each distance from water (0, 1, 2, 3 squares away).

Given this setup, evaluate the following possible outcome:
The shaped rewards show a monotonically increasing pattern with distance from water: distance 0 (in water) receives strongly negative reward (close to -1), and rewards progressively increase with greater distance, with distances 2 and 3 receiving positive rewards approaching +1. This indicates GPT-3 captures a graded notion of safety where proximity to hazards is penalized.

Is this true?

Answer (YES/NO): YES